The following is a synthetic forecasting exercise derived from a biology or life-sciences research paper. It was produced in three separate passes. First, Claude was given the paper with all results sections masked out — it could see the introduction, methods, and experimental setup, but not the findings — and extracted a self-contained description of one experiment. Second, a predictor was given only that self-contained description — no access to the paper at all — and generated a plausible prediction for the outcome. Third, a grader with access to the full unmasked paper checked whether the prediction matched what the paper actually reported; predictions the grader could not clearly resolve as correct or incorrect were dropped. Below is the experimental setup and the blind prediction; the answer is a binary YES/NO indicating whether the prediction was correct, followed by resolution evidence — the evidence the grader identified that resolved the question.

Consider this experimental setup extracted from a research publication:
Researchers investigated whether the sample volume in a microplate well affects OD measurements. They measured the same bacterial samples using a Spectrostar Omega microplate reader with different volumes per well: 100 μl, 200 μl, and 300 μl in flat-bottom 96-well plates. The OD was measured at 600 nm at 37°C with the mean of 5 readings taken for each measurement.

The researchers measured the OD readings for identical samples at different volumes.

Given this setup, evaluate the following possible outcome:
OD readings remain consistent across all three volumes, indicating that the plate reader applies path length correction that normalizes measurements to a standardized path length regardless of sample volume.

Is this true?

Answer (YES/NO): NO